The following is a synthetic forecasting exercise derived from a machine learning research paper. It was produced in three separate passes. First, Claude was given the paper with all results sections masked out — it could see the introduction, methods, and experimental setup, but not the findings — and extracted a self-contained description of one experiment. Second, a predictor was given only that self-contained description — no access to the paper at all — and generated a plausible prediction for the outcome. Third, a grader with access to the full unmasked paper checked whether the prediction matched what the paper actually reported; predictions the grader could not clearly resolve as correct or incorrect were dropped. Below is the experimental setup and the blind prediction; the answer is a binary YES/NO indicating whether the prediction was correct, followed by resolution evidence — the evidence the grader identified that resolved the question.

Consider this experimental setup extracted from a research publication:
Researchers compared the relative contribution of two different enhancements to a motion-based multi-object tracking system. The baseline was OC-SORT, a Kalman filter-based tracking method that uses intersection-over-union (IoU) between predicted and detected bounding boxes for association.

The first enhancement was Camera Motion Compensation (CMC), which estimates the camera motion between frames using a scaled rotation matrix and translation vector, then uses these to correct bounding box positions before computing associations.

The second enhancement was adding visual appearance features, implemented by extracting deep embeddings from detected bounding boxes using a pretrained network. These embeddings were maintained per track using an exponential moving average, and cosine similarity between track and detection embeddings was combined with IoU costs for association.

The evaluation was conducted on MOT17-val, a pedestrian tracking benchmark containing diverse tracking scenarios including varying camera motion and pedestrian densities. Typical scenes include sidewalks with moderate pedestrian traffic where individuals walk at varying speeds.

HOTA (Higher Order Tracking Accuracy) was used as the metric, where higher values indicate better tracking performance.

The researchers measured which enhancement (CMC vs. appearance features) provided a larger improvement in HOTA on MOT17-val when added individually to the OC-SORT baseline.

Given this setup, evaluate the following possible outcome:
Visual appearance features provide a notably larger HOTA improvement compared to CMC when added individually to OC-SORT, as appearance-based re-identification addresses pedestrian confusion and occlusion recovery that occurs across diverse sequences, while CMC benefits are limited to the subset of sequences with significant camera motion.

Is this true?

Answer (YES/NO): NO